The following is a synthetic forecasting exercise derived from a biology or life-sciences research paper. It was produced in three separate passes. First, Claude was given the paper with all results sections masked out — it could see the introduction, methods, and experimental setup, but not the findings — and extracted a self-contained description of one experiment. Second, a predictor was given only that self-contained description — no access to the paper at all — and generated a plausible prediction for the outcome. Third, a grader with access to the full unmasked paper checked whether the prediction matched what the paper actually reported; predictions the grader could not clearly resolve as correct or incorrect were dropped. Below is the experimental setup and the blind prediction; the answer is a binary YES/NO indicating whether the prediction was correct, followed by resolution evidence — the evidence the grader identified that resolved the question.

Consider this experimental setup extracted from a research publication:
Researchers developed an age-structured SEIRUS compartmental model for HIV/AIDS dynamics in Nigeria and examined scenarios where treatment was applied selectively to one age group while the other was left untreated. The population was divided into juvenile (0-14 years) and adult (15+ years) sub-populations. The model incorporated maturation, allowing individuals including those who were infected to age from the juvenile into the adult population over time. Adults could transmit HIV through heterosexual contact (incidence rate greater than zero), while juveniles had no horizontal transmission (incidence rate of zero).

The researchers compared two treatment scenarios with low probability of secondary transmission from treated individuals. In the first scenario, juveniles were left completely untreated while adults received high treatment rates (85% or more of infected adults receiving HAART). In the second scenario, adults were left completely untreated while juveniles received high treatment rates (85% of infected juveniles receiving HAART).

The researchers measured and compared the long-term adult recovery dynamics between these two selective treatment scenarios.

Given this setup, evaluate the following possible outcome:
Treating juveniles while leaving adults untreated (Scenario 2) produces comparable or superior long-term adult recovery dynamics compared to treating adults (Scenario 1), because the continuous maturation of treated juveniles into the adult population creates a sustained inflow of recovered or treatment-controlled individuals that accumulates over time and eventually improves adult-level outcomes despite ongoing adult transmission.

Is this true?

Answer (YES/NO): NO